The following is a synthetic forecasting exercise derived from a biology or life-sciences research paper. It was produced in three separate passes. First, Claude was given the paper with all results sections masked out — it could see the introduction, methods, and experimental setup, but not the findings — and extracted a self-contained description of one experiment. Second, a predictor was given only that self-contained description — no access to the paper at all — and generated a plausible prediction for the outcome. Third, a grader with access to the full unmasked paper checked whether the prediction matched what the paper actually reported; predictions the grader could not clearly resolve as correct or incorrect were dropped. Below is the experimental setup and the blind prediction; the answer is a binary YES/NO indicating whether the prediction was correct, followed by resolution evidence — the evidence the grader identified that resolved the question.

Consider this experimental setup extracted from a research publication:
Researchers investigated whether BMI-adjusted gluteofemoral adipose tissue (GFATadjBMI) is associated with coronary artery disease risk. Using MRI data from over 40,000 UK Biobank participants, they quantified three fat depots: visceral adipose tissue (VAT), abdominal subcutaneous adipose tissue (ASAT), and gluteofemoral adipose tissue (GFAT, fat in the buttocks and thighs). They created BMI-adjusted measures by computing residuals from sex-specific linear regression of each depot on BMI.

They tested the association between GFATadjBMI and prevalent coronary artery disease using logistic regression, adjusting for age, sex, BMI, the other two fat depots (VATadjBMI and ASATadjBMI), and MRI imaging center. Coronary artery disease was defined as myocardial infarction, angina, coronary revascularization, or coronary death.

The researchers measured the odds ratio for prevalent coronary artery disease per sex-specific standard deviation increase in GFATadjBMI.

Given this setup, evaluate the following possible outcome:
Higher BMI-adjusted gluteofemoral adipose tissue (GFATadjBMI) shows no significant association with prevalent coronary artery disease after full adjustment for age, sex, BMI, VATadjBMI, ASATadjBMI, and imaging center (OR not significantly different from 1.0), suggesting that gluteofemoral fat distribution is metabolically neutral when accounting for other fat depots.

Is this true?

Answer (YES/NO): NO